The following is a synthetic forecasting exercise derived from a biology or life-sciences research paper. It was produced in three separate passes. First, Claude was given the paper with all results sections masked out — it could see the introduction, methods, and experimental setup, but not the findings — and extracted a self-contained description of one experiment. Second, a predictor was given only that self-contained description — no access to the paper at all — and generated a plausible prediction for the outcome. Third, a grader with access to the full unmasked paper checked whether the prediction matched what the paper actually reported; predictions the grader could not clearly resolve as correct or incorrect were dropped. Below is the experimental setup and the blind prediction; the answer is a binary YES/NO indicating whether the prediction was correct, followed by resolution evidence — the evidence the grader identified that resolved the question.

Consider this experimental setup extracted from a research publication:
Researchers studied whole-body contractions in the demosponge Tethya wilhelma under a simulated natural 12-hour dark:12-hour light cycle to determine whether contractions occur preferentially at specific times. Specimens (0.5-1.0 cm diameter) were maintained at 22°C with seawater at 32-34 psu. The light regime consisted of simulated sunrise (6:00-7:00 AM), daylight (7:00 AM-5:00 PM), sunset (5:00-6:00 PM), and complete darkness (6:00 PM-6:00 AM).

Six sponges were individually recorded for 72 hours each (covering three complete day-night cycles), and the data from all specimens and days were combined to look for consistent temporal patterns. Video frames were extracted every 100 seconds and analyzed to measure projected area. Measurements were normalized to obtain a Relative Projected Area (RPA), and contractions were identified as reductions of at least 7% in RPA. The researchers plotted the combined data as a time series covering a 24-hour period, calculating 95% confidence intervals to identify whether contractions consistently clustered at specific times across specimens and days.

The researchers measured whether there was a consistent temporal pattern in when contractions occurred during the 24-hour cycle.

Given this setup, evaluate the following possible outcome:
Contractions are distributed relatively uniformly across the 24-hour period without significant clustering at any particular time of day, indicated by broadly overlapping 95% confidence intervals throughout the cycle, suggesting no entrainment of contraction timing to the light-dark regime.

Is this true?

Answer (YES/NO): NO